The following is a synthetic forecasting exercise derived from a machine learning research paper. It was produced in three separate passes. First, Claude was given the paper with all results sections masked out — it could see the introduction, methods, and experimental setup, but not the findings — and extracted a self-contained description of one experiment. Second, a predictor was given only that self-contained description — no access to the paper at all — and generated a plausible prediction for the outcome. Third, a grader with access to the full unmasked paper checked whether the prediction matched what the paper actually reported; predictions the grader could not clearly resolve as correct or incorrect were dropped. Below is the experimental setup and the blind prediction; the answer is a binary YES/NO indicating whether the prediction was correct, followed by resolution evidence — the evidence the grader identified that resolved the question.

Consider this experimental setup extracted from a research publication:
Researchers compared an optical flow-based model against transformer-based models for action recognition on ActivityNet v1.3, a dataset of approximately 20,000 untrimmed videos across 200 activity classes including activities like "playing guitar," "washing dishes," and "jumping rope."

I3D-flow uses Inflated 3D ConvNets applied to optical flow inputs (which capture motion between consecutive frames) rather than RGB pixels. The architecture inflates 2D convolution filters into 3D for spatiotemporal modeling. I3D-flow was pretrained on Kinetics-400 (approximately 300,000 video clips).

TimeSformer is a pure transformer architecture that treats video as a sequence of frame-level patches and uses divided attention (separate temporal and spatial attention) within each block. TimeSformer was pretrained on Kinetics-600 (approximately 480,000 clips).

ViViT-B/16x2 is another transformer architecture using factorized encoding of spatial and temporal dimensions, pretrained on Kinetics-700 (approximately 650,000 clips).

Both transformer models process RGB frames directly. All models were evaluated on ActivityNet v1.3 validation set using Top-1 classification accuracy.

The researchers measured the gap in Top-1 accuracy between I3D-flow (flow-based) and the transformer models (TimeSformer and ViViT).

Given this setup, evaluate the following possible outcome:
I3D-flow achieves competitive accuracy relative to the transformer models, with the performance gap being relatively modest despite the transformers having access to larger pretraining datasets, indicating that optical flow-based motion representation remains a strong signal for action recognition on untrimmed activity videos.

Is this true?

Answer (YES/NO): NO